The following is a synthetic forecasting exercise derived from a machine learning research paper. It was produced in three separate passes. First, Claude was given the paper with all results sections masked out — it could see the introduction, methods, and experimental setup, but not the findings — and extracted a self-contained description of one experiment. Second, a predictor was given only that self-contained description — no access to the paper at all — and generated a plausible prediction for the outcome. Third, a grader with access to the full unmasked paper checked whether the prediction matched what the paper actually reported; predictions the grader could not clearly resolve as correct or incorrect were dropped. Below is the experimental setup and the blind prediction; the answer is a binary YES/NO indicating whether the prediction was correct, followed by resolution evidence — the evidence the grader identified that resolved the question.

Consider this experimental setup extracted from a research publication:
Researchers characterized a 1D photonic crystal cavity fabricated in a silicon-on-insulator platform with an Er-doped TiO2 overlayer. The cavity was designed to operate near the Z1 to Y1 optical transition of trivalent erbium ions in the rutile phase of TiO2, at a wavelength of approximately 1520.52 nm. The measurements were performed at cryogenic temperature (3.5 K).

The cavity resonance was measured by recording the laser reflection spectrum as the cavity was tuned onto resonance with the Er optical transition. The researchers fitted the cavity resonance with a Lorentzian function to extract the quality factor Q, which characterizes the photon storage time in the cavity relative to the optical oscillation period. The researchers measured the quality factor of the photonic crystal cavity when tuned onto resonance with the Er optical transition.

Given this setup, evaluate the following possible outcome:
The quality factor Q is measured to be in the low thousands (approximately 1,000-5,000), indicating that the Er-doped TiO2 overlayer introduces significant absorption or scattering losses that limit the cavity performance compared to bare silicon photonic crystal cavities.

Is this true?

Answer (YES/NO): NO